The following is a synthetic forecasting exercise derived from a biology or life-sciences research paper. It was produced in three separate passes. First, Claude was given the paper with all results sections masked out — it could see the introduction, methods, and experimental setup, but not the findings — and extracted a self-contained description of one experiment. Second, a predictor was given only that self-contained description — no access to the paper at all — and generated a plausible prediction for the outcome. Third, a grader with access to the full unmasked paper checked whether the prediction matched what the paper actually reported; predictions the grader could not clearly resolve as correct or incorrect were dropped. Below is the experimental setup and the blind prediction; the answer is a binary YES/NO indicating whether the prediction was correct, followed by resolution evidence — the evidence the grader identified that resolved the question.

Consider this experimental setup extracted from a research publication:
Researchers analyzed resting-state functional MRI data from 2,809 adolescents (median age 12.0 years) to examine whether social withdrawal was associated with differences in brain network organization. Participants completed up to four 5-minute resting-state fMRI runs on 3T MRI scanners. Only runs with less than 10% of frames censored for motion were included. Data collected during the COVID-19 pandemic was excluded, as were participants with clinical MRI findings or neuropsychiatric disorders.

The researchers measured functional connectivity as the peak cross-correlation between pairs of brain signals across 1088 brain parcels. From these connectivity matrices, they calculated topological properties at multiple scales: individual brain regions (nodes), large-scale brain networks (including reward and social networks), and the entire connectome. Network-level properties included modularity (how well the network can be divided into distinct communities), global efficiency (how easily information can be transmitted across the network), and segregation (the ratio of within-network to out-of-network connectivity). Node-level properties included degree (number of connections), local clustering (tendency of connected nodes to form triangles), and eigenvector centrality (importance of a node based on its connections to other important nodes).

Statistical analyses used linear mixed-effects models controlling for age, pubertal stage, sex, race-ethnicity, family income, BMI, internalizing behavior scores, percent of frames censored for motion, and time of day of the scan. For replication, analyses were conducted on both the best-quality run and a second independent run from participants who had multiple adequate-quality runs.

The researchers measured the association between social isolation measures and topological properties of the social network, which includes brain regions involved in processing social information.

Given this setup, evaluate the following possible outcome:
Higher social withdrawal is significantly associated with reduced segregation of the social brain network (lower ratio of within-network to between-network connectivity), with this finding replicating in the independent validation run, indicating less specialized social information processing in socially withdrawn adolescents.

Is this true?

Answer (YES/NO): NO